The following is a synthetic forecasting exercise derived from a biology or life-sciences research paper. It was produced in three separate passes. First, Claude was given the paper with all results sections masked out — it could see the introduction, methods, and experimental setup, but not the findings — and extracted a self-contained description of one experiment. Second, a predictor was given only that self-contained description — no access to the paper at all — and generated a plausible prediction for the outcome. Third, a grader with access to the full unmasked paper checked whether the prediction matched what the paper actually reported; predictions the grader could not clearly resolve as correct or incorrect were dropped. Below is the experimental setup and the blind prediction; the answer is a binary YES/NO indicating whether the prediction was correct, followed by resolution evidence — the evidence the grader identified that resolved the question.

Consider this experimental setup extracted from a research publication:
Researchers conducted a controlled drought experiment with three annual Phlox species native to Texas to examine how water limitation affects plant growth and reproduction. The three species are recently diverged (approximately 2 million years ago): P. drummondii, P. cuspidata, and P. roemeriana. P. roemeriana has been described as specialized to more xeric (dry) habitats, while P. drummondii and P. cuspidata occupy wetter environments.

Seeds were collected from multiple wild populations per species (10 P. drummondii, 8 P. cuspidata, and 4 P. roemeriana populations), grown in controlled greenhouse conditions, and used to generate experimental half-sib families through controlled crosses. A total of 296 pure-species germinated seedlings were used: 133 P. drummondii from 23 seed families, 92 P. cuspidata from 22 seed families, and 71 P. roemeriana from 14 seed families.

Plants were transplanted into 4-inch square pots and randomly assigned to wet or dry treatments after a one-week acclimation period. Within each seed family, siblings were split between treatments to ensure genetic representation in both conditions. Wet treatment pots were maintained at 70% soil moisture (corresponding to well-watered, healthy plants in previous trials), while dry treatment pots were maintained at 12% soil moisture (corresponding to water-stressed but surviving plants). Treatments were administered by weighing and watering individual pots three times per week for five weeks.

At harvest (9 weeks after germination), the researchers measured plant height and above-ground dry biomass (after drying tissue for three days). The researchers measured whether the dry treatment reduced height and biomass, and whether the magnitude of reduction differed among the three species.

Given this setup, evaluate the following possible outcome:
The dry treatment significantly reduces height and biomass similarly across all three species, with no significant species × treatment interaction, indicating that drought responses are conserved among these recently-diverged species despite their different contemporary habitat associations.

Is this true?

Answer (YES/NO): NO